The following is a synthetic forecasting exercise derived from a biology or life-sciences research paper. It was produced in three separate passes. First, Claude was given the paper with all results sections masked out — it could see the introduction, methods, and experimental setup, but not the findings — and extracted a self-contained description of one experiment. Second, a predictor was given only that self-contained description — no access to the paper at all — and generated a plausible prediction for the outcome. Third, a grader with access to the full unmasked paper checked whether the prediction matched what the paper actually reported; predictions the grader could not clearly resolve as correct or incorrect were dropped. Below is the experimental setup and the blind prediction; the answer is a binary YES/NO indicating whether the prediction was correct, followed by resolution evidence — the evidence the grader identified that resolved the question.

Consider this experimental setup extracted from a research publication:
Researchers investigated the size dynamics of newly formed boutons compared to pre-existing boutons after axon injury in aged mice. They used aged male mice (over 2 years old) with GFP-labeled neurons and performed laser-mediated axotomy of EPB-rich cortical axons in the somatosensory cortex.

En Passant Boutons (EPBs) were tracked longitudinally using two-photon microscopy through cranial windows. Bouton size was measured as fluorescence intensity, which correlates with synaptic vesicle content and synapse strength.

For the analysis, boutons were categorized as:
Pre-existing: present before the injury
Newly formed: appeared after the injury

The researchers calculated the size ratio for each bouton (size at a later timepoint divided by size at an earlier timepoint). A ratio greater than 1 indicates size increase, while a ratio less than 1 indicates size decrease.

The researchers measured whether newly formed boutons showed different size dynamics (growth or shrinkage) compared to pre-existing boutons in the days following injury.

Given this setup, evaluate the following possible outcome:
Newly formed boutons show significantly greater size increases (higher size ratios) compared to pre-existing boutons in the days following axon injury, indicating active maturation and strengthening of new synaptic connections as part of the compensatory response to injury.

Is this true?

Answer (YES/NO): YES